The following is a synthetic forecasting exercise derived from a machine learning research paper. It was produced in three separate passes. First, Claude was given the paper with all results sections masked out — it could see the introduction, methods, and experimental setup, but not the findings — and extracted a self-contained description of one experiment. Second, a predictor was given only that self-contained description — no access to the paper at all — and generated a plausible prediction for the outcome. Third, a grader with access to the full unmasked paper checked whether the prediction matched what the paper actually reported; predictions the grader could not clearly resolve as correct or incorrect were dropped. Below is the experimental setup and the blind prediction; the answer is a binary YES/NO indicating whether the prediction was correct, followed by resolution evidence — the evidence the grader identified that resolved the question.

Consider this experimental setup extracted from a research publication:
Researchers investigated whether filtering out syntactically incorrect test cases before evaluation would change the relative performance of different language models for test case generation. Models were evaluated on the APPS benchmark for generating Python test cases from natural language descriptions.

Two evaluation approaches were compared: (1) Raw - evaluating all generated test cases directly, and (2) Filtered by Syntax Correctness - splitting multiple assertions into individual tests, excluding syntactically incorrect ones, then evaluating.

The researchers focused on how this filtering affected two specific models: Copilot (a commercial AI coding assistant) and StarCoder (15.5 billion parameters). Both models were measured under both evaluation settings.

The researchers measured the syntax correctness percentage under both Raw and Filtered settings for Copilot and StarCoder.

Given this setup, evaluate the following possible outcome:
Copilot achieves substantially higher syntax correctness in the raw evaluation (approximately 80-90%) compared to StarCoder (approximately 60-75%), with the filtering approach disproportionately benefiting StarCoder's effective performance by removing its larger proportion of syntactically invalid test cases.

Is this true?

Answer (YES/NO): NO